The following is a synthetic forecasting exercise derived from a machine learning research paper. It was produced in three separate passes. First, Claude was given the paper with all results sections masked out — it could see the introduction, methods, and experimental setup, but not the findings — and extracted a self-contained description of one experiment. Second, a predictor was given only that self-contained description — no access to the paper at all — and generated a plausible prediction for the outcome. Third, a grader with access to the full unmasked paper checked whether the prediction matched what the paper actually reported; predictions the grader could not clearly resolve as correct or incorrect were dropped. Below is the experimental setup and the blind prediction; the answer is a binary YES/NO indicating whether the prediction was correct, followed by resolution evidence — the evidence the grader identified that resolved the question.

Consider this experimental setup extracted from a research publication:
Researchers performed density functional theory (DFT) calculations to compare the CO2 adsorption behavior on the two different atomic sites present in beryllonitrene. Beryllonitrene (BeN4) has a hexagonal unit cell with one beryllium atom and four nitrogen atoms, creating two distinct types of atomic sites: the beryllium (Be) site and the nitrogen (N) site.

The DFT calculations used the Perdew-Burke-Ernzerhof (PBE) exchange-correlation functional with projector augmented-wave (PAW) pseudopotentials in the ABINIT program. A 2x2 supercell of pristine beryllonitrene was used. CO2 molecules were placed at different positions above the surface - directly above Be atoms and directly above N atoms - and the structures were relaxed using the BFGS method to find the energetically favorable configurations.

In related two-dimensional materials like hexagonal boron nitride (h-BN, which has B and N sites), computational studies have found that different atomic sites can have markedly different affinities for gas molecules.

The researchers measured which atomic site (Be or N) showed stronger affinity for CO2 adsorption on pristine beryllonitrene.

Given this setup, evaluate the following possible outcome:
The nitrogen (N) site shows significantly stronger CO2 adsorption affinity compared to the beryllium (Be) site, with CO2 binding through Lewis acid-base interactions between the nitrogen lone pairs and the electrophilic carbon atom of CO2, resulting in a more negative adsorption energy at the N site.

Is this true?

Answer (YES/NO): NO